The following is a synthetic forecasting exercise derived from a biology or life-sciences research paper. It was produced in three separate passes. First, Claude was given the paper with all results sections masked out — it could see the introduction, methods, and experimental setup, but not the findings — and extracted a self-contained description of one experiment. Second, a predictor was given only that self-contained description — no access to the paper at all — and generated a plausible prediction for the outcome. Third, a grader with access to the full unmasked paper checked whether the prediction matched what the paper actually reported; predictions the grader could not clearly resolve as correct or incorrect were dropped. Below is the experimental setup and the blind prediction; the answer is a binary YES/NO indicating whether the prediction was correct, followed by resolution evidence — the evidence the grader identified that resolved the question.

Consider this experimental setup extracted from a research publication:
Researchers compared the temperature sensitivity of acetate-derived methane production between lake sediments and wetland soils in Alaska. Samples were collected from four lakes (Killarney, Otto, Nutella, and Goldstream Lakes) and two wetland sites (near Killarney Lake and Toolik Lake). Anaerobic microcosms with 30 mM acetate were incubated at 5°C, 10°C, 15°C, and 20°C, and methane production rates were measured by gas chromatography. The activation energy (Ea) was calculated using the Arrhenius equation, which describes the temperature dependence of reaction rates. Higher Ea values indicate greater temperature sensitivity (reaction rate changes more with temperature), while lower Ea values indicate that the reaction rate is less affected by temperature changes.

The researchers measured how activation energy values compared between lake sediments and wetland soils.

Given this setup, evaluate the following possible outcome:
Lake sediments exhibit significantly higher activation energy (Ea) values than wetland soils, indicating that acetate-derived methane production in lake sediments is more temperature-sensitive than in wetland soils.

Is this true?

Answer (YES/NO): NO